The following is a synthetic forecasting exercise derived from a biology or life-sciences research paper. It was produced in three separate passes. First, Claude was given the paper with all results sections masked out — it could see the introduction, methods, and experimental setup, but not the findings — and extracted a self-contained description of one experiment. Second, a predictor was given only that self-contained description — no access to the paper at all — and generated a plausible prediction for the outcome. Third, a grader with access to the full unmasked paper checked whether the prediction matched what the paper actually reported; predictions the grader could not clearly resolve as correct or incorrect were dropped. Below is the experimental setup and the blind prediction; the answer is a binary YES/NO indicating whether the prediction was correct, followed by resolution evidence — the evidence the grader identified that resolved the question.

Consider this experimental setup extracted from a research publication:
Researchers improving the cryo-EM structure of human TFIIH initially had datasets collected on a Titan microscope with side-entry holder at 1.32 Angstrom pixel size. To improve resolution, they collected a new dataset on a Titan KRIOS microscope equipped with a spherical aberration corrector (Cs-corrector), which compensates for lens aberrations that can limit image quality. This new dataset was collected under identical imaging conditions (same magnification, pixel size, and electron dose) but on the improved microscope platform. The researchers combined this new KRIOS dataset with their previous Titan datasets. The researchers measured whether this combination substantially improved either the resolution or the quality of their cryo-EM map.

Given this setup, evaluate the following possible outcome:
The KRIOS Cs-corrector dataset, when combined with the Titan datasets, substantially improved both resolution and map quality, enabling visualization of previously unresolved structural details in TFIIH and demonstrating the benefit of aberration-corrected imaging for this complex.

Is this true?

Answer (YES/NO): NO